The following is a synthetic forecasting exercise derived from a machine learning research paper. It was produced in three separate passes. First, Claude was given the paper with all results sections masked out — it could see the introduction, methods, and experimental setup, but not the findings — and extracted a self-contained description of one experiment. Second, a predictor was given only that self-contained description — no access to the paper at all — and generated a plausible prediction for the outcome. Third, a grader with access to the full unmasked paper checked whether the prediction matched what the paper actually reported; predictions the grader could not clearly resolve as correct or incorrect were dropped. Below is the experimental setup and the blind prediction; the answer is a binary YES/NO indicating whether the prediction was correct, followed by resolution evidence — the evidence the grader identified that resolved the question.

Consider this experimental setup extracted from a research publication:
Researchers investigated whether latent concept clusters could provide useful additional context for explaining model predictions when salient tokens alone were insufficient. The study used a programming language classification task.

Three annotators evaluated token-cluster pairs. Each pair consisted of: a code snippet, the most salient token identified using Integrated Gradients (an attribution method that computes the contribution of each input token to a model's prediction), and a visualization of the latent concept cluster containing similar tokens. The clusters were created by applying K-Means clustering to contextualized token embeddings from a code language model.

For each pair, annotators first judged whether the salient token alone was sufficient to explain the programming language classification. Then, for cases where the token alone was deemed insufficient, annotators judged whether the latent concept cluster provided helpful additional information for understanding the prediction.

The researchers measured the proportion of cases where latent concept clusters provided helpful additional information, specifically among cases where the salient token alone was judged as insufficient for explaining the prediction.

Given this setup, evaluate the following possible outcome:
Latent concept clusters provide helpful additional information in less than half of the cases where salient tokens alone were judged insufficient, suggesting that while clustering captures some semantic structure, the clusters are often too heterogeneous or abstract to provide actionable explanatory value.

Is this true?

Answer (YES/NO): YES